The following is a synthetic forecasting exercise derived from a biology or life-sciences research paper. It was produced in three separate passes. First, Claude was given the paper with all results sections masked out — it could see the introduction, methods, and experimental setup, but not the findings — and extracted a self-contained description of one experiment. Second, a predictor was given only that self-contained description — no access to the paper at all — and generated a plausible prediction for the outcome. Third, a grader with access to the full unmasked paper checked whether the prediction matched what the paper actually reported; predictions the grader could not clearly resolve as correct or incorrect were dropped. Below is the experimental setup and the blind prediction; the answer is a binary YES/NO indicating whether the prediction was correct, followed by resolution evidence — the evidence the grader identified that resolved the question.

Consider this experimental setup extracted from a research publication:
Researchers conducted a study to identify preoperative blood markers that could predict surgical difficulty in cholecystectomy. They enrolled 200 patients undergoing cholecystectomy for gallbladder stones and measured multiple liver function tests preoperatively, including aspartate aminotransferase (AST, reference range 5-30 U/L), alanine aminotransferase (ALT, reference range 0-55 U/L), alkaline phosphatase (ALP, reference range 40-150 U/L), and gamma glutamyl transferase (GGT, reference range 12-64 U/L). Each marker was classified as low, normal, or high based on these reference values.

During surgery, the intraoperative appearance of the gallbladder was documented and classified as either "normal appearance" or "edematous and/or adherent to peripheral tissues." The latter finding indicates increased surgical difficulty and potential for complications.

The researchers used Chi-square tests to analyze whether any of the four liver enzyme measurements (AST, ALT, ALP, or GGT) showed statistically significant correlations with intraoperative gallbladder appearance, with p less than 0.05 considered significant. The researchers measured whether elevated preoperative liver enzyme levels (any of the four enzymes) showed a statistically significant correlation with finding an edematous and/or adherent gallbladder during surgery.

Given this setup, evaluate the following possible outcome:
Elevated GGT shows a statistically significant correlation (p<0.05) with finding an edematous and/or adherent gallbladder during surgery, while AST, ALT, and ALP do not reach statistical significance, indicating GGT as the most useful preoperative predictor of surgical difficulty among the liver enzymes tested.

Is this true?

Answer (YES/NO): NO